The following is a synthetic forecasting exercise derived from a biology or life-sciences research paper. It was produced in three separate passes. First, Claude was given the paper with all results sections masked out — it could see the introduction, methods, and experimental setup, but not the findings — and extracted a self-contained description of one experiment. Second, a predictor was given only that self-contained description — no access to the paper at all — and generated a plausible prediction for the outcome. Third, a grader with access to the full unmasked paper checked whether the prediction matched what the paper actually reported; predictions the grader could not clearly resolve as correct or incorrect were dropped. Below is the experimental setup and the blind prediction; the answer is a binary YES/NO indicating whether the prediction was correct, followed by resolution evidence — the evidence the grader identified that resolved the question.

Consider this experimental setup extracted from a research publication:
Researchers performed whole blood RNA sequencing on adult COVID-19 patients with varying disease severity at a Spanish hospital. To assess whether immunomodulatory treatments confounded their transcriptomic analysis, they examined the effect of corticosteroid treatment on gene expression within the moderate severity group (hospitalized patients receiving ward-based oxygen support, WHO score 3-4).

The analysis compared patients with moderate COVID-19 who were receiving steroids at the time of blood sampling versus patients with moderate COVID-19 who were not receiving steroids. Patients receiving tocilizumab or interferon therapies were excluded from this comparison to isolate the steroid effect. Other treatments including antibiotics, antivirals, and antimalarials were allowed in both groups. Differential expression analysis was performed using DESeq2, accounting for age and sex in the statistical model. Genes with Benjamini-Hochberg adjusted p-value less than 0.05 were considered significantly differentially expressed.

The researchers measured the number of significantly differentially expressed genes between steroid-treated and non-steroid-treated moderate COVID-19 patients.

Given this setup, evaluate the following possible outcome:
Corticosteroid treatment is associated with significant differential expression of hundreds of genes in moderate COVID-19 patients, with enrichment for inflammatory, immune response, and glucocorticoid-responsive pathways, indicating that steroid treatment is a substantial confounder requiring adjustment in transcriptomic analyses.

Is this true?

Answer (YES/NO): NO